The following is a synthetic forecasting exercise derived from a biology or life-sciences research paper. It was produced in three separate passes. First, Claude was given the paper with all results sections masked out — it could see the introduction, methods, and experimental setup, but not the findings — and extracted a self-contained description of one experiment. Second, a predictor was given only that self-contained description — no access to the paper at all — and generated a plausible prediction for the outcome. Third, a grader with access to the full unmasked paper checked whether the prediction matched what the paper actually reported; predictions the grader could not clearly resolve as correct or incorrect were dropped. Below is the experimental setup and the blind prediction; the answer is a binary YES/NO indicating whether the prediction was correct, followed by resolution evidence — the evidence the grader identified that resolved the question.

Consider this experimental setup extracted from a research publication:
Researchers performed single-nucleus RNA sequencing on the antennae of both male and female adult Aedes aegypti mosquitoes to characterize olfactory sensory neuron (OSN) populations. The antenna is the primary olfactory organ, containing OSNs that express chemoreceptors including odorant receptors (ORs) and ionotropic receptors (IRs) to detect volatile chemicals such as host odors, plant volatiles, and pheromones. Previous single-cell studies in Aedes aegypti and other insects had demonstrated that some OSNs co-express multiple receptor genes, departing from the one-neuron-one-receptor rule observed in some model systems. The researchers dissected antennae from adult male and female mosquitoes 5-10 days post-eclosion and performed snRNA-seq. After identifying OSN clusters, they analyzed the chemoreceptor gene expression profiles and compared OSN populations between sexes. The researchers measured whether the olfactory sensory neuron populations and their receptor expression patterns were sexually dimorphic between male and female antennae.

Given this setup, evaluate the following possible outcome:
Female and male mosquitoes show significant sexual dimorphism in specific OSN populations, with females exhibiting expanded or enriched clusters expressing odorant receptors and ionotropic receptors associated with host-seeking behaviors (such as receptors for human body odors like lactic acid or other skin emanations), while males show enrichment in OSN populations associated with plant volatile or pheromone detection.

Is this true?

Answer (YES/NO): NO